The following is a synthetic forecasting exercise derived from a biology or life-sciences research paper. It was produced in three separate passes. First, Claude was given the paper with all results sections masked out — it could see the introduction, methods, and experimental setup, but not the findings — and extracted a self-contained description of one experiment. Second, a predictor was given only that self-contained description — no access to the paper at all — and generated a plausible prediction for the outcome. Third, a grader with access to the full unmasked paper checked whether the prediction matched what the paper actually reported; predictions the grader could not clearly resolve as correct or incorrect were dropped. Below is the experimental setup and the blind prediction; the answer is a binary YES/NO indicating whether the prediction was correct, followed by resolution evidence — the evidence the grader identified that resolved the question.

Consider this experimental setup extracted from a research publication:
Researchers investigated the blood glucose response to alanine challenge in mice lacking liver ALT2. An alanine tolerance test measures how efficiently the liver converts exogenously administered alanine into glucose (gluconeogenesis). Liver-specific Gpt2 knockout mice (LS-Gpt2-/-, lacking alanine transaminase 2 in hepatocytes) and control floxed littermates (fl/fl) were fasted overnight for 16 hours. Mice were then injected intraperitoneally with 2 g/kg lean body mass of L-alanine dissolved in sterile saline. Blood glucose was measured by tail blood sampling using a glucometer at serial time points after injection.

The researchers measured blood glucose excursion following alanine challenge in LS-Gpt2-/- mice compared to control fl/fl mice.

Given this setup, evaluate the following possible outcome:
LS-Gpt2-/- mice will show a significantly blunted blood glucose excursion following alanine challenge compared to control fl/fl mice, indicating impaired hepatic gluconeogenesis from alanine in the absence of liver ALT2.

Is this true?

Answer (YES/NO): NO